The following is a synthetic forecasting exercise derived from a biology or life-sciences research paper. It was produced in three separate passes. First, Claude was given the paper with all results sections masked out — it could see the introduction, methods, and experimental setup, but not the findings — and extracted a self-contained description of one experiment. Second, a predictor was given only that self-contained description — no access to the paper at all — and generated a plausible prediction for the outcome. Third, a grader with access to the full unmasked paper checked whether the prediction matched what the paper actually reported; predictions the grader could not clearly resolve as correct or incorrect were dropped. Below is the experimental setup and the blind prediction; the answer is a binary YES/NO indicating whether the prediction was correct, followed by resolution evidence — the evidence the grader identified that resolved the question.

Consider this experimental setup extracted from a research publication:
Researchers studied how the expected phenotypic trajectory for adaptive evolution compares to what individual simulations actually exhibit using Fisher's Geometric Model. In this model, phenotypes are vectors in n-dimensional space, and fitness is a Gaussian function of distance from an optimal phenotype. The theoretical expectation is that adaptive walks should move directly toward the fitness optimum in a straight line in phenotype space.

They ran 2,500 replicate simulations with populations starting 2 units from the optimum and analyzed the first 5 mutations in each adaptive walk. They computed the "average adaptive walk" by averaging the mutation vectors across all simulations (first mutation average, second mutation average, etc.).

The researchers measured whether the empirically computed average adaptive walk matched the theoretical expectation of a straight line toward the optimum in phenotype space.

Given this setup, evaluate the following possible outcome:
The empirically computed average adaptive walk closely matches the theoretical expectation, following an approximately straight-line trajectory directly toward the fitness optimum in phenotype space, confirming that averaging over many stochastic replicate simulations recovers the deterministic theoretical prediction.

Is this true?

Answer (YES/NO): YES